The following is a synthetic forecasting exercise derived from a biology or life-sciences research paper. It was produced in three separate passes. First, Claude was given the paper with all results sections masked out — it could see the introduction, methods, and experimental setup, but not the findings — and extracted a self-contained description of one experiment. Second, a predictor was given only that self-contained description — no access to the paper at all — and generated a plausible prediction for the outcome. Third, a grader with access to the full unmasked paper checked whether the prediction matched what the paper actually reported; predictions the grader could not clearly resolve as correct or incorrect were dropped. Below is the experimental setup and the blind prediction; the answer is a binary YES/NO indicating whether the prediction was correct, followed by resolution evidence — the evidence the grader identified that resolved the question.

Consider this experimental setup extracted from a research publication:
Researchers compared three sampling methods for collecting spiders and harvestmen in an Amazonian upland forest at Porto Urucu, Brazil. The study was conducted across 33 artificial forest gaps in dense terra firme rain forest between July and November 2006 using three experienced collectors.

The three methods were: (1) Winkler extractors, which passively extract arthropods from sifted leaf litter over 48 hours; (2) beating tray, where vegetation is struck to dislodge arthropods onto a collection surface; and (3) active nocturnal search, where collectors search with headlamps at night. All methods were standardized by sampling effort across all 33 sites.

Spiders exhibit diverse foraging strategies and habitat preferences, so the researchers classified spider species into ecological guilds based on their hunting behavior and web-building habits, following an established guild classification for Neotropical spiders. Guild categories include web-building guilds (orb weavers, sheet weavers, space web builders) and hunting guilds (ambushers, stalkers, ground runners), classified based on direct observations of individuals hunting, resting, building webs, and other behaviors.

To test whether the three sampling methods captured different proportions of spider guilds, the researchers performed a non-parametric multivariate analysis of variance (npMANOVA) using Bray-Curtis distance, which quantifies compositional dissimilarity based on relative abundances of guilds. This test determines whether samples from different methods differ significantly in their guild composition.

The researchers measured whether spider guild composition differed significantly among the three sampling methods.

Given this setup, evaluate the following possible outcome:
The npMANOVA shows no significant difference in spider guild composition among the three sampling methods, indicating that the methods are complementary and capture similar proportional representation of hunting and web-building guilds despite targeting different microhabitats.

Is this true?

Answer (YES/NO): NO